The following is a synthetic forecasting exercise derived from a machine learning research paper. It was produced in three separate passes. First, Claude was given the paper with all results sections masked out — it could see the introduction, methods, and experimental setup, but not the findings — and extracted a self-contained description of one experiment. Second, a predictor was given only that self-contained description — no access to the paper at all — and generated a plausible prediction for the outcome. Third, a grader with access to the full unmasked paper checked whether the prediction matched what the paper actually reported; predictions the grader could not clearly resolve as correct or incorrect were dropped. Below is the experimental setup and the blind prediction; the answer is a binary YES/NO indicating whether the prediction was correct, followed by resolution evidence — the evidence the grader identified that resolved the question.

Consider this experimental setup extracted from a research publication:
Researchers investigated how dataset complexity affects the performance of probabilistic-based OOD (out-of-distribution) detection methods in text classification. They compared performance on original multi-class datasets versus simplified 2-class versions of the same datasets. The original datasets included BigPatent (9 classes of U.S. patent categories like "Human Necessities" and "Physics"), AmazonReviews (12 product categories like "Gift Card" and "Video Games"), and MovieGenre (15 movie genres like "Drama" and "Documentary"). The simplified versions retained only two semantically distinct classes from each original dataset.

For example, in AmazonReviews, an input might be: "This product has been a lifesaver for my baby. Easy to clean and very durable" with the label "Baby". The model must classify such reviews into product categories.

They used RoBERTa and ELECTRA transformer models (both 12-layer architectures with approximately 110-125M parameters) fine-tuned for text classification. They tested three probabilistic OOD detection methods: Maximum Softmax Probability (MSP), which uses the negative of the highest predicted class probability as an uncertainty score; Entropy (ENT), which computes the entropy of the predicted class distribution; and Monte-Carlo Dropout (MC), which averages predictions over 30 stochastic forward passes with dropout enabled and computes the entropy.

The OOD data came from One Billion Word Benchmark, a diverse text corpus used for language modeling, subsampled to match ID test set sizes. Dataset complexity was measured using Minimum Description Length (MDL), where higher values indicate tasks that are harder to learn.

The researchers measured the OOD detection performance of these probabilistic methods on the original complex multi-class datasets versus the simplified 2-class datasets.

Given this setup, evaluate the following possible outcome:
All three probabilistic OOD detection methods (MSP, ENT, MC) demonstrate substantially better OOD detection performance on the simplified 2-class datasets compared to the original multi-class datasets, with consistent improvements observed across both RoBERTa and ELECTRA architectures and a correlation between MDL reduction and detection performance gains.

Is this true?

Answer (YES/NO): NO